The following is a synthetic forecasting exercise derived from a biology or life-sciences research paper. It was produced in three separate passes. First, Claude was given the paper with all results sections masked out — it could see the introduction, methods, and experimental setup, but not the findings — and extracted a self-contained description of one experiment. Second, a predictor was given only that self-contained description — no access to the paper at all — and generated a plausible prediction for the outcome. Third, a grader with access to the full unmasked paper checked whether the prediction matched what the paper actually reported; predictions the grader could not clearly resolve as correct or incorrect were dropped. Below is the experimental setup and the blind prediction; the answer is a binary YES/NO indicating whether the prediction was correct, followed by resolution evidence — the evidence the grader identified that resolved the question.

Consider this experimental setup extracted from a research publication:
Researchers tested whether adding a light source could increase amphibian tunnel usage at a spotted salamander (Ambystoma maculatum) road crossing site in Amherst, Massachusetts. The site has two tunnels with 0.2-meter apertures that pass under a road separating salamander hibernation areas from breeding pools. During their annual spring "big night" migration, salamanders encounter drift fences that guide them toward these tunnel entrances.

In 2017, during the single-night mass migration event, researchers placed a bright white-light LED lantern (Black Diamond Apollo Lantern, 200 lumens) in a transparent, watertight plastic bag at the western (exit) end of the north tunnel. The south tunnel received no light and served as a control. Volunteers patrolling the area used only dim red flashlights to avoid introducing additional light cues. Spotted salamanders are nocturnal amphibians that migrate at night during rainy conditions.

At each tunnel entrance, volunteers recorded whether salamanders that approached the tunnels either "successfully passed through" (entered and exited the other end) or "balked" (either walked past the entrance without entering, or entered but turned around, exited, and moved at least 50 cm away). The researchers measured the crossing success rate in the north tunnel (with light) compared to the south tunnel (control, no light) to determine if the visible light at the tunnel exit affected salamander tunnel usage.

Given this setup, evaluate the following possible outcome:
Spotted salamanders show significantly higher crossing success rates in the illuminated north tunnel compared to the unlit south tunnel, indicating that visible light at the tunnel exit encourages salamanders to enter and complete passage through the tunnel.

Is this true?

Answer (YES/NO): NO